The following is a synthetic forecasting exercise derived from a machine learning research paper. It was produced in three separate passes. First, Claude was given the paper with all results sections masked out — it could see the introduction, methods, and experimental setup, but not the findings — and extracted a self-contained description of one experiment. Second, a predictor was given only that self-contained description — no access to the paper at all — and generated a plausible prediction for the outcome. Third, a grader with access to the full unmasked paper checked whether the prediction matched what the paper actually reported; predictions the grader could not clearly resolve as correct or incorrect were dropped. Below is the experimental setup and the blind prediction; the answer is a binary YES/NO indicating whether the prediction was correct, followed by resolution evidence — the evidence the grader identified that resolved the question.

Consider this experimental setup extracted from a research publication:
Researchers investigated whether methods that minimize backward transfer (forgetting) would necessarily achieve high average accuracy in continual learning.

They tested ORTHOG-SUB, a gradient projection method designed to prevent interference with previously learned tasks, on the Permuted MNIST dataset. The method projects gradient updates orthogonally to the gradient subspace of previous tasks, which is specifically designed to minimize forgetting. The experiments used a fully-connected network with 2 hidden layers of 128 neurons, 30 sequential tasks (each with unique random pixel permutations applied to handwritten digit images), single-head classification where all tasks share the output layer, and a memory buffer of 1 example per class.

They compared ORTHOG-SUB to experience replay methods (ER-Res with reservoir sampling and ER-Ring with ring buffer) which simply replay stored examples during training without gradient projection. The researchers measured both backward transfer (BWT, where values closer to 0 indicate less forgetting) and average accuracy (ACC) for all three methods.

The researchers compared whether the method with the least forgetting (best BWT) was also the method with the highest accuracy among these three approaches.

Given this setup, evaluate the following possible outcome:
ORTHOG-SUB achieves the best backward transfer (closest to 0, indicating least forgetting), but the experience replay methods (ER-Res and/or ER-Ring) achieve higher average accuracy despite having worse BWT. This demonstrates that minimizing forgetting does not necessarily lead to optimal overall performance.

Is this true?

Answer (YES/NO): YES